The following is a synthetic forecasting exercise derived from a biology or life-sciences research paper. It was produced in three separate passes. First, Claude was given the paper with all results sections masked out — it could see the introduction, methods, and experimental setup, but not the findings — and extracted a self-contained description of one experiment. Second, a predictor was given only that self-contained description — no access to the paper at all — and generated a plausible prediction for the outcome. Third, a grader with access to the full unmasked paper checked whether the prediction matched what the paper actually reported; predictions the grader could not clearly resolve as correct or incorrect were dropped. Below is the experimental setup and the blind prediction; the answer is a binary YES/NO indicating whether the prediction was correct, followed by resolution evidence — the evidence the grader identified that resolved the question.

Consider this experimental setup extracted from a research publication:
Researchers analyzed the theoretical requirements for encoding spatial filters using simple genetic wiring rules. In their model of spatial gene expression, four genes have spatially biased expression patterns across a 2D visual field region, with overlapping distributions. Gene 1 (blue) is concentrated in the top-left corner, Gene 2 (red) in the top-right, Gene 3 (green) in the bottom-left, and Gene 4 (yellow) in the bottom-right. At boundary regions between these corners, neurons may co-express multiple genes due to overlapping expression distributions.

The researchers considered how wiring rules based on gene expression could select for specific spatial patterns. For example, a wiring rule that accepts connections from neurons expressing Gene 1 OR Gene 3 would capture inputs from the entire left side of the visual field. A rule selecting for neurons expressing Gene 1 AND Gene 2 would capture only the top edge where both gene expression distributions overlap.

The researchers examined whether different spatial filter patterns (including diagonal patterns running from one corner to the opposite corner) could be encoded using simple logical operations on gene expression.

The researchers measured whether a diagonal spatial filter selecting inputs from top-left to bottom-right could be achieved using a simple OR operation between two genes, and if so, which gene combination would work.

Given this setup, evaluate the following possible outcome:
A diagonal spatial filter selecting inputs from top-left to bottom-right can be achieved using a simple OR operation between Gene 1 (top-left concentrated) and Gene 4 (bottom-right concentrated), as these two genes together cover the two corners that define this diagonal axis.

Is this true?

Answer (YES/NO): YES